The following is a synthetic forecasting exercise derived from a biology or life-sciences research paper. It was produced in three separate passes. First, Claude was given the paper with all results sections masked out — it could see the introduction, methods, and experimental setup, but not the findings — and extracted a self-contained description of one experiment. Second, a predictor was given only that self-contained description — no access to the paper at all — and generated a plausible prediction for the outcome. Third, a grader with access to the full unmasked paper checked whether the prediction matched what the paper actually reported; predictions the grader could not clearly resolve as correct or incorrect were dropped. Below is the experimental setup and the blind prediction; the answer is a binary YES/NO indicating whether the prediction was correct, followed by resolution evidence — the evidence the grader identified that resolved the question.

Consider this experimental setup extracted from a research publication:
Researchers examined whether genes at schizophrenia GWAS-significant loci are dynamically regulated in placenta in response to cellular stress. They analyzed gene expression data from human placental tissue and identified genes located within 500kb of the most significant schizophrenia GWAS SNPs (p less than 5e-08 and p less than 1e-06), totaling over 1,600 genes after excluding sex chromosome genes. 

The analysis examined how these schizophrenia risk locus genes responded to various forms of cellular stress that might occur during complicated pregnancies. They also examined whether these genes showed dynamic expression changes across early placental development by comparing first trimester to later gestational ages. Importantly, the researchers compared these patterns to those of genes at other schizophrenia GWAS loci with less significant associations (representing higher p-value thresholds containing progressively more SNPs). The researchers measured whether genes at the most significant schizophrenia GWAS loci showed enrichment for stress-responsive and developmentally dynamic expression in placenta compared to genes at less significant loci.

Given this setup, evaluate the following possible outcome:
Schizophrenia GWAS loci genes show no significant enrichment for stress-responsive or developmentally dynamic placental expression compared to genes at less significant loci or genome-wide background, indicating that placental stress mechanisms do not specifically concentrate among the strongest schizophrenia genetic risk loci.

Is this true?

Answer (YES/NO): NO